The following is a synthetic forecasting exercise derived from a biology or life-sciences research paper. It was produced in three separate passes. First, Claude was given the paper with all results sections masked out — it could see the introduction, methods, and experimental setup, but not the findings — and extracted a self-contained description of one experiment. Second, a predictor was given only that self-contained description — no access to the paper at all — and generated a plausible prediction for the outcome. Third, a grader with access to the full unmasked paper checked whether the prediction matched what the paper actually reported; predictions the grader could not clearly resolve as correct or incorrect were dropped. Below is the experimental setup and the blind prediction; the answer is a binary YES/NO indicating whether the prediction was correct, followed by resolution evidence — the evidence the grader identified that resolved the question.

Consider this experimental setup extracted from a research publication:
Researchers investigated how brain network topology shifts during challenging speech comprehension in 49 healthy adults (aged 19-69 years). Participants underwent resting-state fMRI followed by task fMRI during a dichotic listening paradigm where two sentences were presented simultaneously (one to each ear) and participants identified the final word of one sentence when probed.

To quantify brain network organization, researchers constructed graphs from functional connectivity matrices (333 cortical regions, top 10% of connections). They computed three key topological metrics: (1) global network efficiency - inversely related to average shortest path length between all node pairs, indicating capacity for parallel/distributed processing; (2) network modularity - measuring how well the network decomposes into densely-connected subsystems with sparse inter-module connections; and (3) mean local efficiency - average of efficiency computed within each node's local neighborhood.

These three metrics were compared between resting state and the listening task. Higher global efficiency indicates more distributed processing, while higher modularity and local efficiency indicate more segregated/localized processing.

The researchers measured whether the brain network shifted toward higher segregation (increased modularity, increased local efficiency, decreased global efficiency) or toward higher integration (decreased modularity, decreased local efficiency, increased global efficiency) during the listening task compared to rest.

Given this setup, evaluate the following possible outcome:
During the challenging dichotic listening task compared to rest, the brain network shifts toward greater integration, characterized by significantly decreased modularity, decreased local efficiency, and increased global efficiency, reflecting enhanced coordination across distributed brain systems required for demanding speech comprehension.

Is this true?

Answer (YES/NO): NO